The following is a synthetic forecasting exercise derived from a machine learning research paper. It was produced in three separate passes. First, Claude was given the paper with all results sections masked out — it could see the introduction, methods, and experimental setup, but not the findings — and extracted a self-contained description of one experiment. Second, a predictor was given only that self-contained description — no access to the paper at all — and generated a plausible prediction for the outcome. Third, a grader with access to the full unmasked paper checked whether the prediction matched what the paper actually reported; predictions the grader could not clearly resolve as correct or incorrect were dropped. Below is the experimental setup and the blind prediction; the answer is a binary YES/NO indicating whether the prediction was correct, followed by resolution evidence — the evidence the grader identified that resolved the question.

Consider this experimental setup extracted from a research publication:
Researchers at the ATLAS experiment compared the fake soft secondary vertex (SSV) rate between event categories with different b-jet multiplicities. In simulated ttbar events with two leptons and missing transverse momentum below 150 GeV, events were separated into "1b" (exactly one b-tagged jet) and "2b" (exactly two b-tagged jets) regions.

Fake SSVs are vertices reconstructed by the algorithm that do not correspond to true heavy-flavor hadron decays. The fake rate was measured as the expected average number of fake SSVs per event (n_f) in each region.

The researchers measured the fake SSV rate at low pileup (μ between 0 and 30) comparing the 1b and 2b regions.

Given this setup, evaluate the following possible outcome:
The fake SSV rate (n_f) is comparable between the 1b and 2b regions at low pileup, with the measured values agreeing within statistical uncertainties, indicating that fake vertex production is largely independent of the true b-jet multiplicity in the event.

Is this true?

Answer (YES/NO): NO